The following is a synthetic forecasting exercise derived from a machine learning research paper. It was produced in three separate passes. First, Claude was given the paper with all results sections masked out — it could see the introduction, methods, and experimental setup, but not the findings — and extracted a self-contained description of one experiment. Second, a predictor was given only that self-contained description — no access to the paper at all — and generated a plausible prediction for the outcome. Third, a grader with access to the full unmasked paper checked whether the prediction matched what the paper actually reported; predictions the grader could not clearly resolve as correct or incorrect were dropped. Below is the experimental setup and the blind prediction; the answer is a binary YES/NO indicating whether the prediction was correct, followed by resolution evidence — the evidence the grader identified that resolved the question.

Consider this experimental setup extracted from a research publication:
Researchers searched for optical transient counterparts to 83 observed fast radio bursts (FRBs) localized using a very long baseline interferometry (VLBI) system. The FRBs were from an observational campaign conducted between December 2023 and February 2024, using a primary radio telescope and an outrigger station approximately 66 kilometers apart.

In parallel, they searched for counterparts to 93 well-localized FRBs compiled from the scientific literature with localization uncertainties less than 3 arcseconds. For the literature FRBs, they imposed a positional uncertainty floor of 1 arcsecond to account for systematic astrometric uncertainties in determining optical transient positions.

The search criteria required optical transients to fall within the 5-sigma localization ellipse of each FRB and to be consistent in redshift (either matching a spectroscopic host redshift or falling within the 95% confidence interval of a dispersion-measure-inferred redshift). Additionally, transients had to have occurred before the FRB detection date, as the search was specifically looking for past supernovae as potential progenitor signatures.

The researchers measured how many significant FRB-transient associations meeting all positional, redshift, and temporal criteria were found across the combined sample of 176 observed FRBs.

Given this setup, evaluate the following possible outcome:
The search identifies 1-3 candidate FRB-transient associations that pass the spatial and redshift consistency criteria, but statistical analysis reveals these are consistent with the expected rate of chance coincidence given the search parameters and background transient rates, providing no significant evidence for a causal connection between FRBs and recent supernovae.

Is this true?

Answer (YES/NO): NO